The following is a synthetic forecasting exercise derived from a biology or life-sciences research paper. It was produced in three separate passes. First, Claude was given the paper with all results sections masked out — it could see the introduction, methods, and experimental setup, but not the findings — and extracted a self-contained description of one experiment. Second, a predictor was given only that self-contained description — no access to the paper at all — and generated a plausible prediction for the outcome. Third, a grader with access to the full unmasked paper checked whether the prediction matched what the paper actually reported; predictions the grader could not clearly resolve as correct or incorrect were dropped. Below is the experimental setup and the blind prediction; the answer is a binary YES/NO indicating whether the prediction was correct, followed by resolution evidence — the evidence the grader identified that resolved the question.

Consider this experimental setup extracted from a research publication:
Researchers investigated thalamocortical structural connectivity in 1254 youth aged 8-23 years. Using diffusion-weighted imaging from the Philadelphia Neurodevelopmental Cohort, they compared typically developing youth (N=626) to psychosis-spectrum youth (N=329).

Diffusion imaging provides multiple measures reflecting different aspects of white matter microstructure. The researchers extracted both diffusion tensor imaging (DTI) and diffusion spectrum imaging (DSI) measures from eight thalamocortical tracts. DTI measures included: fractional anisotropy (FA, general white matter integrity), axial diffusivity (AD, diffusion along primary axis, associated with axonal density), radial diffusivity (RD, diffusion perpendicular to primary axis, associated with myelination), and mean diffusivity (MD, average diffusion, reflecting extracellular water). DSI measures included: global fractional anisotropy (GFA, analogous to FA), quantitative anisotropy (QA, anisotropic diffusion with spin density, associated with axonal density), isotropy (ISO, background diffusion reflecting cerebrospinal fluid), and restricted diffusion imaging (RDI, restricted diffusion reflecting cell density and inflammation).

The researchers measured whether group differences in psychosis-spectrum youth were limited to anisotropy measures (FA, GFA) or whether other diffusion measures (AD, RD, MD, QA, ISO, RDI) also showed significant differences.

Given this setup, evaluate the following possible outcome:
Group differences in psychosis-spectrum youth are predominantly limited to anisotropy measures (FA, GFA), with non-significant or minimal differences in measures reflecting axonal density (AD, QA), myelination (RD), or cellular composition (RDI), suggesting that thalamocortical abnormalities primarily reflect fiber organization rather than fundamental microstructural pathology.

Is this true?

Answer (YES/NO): YES